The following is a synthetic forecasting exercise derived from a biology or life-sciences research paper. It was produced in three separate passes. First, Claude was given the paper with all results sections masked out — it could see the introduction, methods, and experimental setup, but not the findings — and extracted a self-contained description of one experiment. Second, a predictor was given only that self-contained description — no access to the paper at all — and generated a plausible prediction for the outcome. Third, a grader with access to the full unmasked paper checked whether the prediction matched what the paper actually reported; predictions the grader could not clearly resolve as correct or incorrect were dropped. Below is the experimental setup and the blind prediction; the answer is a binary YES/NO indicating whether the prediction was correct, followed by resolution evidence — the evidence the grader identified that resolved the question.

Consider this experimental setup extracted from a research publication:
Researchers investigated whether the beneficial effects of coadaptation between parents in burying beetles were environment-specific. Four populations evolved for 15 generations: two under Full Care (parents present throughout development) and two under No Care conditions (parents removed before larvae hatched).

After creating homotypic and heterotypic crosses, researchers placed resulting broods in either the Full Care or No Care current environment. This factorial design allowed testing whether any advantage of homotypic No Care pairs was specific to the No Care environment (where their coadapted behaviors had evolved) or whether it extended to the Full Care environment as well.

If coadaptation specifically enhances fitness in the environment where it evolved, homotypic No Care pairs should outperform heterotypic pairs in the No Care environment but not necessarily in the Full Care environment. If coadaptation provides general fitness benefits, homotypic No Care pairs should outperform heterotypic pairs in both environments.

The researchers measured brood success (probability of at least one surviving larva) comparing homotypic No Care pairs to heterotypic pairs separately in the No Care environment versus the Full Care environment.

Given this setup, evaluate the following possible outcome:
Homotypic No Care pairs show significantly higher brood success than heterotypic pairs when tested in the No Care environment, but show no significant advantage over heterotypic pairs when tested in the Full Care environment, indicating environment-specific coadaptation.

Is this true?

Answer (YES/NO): YES